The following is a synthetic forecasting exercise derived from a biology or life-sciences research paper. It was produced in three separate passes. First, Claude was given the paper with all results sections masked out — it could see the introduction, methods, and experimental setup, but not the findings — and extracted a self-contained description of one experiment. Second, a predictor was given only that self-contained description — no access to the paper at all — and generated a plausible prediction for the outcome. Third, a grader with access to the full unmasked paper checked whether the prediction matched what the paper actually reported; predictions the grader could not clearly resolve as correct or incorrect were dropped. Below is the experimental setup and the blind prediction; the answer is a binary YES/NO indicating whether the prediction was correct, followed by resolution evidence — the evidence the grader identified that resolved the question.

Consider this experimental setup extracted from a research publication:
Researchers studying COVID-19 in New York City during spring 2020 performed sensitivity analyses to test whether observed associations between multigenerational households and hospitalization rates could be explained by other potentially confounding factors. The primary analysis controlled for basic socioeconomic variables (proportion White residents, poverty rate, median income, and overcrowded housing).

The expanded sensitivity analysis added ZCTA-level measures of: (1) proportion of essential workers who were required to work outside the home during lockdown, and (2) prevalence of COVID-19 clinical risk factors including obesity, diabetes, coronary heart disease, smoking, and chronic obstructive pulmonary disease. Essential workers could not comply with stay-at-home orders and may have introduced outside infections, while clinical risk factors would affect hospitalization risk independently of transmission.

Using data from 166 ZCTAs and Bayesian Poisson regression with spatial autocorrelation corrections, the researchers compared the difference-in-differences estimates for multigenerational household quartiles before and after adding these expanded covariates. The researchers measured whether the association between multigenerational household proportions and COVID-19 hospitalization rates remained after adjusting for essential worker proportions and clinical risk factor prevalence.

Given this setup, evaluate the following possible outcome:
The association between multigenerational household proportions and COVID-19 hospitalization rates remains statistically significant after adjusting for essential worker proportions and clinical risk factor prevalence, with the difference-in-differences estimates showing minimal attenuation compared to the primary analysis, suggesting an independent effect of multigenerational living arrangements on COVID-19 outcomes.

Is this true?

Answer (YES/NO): YES